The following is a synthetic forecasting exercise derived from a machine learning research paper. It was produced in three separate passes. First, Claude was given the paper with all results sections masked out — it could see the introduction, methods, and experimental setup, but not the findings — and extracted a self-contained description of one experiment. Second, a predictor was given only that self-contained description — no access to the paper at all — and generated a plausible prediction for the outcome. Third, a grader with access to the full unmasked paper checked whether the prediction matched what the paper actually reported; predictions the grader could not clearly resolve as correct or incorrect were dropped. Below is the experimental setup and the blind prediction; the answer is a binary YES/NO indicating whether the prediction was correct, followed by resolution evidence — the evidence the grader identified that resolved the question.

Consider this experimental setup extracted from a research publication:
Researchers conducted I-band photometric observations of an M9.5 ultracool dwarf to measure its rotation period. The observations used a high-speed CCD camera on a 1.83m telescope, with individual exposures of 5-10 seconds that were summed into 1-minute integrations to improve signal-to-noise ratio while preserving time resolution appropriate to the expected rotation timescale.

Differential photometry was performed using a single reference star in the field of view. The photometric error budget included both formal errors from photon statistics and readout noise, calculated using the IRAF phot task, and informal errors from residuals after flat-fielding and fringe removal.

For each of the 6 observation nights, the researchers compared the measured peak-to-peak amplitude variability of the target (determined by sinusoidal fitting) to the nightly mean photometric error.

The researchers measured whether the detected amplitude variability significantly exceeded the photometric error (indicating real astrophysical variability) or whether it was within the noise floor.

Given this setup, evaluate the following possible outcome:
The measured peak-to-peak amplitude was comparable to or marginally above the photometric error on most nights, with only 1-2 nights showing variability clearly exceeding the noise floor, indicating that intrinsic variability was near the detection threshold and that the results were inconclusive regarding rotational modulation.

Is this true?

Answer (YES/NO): NO